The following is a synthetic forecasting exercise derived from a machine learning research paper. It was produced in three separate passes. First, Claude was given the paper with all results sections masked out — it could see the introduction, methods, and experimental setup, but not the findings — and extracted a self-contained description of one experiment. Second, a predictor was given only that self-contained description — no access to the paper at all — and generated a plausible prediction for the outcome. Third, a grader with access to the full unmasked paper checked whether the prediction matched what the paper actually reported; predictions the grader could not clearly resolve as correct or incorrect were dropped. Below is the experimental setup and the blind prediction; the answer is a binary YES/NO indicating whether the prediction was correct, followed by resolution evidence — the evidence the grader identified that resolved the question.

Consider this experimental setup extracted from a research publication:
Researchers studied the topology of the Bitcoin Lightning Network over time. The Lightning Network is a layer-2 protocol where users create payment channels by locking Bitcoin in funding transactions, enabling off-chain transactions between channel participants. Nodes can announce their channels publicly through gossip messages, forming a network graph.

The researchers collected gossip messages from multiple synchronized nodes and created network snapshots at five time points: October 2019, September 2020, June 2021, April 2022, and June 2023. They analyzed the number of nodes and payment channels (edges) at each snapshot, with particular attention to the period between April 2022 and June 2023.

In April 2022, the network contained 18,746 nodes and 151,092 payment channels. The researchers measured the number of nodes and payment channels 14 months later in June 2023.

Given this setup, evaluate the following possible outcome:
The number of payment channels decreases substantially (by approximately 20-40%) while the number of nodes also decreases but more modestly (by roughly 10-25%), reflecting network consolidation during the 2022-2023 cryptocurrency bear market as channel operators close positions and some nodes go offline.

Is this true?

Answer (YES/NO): YES